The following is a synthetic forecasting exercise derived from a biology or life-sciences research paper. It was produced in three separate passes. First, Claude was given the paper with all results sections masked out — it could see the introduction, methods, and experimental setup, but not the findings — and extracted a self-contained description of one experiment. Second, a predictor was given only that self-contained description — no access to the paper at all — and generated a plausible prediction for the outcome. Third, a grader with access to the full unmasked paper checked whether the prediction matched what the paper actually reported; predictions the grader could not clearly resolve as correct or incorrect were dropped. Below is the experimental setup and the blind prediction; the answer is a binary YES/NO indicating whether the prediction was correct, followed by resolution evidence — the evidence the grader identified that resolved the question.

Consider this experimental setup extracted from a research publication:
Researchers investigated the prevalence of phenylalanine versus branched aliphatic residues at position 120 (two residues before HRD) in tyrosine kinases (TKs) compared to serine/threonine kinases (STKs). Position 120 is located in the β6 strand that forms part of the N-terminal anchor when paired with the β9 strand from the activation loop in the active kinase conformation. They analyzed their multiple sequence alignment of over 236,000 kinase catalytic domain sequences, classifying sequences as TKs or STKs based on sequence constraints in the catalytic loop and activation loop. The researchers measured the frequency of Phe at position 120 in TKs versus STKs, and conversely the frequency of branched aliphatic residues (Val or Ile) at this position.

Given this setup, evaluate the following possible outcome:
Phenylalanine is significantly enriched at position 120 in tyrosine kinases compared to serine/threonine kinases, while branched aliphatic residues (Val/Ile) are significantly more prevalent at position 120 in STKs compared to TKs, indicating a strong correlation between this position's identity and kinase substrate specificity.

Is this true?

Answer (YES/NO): YES